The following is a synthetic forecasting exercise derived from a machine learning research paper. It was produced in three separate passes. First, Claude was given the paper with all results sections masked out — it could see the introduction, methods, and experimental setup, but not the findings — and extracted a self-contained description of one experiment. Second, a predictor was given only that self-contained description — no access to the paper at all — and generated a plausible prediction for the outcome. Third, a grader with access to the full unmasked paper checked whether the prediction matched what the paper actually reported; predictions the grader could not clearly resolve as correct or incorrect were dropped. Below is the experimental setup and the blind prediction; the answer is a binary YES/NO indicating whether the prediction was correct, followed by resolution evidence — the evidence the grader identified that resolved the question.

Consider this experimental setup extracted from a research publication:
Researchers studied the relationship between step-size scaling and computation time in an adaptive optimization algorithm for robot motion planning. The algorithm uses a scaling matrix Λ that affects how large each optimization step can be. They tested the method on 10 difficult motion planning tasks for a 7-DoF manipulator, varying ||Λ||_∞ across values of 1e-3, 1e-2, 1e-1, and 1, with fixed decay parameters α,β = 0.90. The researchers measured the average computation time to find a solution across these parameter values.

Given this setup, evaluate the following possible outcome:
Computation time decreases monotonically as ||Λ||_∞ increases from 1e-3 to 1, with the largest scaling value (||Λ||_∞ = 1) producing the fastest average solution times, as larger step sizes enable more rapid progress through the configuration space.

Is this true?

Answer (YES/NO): NO